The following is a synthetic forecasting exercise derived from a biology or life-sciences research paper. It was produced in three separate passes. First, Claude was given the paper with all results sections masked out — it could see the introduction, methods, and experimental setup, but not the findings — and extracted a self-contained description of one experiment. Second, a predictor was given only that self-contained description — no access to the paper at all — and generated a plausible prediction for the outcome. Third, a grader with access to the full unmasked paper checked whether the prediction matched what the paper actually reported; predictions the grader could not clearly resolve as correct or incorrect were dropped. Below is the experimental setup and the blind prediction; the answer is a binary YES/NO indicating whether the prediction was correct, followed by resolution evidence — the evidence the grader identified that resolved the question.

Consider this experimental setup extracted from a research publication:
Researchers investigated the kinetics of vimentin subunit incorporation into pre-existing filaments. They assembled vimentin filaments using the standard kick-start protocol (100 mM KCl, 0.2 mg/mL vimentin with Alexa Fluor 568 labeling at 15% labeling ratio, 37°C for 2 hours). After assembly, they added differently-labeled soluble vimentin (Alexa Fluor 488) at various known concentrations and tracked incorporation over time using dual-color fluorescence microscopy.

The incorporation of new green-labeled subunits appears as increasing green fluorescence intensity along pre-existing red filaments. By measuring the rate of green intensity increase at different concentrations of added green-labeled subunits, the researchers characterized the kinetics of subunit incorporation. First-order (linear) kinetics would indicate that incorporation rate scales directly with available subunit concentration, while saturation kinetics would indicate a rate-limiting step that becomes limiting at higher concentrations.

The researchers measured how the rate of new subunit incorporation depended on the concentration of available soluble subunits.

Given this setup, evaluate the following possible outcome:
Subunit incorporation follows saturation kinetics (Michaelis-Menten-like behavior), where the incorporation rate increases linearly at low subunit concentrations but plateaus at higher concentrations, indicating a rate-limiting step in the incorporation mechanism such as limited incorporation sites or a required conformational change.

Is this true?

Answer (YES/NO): NO